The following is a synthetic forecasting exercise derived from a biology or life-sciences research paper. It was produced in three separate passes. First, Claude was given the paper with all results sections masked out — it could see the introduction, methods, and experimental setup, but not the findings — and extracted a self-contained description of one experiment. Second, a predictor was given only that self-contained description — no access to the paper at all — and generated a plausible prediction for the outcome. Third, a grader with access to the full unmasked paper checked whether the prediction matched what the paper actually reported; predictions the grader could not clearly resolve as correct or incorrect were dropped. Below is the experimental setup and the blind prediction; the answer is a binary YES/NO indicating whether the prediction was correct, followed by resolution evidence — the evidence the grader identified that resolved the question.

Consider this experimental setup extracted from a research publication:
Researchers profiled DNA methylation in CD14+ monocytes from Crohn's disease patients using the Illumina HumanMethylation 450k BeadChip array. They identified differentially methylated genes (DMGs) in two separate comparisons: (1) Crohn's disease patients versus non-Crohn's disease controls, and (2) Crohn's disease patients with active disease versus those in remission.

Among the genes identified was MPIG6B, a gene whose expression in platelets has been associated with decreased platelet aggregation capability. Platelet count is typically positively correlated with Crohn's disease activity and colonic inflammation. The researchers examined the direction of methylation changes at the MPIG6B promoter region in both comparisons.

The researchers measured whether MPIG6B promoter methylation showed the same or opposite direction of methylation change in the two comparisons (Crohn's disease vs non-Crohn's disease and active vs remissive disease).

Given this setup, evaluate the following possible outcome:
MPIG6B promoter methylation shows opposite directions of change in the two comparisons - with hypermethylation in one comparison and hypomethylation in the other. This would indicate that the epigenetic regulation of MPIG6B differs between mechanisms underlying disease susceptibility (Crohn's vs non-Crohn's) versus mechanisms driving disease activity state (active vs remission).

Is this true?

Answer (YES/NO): YES